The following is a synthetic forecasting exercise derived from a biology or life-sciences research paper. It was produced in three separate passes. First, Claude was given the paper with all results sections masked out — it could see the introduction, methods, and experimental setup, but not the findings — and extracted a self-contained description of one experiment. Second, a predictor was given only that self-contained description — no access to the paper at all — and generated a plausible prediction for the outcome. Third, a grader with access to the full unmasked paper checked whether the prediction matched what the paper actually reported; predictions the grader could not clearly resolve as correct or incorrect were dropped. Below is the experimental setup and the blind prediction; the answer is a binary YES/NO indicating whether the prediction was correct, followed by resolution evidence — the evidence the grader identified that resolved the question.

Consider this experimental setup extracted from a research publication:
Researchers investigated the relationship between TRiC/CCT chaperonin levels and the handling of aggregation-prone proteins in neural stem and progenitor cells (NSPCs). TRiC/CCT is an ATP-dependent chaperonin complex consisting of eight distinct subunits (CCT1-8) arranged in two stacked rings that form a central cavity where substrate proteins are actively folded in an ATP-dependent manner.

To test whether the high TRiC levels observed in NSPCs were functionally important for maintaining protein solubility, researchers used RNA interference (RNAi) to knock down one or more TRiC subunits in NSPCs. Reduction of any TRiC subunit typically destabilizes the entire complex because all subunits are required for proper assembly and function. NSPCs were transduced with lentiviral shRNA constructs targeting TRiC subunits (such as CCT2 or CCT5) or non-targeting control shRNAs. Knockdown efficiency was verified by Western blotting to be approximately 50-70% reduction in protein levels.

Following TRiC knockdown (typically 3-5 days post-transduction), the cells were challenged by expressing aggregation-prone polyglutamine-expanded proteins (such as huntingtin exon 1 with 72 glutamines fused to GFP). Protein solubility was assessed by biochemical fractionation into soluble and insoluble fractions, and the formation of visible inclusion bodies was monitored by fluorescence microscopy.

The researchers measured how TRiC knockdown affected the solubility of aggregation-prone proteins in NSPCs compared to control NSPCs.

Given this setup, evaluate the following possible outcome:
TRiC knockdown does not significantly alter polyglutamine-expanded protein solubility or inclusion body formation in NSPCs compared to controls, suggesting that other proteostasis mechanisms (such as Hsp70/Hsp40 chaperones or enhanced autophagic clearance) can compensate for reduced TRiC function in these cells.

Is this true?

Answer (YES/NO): NO